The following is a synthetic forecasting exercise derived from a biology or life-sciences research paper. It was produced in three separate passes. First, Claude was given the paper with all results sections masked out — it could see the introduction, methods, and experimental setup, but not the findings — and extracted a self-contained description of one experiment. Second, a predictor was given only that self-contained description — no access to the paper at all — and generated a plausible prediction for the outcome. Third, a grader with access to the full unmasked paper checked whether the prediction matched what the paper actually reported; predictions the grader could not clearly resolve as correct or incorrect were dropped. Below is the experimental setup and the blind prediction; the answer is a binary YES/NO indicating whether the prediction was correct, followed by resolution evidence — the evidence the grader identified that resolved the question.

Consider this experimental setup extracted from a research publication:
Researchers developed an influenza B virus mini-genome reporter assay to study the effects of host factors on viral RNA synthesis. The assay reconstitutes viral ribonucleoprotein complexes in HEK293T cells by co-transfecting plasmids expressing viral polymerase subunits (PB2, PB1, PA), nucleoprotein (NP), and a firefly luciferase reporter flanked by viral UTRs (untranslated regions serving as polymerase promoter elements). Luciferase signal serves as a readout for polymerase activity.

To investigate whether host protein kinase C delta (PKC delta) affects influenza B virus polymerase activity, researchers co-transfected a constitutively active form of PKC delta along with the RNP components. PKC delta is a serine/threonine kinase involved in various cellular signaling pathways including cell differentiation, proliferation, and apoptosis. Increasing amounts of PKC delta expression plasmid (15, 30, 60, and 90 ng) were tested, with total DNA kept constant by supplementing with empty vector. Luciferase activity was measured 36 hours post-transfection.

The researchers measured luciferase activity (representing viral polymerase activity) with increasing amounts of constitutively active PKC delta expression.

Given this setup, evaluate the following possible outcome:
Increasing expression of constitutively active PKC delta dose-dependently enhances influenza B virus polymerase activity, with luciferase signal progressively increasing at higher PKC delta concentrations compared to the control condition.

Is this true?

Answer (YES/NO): NO